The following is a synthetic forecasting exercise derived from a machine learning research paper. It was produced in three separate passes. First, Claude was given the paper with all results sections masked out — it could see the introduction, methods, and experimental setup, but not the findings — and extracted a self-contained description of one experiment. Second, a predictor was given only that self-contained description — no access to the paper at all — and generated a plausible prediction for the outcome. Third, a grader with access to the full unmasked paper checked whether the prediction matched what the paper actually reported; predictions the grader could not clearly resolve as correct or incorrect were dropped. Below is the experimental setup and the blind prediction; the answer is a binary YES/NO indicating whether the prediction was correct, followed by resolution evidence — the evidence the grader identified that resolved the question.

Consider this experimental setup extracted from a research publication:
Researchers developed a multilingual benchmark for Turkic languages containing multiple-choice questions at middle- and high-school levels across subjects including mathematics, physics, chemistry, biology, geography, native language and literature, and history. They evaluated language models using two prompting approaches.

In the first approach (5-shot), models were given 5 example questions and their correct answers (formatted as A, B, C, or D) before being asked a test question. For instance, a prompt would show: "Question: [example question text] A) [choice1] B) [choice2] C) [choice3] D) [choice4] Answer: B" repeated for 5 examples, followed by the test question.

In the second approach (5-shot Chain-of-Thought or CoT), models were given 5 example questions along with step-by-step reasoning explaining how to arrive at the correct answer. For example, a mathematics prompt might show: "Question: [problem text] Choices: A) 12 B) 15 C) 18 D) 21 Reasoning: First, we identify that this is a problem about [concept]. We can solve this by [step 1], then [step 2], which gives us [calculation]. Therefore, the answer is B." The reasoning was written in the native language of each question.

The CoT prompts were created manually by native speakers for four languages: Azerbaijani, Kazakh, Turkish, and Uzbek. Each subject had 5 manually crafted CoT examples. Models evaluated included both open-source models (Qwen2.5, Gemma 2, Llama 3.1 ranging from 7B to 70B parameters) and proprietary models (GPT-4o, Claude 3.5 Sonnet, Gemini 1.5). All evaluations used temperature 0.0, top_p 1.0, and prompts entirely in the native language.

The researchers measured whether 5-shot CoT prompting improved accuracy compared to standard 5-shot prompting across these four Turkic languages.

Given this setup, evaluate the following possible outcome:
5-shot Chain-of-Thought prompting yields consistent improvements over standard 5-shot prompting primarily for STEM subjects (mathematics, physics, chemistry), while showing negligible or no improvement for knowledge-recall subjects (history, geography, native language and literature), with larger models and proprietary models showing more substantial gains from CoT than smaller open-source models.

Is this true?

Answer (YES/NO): NO